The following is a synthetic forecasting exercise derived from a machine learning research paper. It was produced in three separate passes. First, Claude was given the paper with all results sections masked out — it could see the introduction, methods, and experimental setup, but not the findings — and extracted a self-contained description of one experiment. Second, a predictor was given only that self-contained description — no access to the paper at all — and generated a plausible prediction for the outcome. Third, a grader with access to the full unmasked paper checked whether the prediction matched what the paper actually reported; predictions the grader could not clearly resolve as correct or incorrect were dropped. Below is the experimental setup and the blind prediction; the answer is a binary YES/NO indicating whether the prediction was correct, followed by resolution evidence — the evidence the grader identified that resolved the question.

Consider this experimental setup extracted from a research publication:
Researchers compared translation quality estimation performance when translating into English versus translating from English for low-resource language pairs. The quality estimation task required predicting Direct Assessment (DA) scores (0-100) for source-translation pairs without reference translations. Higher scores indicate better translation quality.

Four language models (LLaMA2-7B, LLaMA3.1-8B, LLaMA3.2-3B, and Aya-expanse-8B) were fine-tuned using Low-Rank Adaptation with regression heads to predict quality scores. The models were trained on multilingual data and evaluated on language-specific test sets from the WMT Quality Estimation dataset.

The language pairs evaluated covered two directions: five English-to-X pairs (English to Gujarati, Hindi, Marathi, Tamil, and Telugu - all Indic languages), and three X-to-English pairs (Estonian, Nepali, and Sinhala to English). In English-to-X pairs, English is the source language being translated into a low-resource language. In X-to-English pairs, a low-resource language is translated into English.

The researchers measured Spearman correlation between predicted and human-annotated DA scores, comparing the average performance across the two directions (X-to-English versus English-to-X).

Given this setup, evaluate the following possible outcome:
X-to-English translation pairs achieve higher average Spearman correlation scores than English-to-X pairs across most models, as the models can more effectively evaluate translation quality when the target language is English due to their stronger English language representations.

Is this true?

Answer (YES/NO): YES